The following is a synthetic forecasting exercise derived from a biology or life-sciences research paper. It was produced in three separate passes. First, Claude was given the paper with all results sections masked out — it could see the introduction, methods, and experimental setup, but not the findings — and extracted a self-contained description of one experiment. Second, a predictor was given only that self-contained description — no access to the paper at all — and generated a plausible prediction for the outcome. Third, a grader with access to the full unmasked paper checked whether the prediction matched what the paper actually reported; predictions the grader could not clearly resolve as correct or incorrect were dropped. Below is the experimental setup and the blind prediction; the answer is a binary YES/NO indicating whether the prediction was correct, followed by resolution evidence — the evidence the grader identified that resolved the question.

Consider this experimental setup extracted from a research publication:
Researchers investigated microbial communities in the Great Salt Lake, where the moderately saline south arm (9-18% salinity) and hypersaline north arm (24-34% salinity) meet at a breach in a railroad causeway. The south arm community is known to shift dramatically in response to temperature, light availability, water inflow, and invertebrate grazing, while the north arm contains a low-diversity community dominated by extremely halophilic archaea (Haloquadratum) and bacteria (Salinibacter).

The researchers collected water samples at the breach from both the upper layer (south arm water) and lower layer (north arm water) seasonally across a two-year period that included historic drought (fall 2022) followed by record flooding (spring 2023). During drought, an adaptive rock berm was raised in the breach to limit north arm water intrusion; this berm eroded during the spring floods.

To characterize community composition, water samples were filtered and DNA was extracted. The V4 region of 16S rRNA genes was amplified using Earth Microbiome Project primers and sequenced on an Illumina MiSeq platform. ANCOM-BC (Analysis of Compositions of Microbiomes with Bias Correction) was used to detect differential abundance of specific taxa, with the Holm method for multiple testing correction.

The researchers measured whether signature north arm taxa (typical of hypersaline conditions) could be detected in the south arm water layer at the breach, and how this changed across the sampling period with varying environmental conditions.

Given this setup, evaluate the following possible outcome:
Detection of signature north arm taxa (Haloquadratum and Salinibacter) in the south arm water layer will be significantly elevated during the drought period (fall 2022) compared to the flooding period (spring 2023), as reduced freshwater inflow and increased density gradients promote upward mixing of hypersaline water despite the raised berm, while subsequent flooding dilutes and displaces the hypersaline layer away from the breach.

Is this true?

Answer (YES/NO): NO